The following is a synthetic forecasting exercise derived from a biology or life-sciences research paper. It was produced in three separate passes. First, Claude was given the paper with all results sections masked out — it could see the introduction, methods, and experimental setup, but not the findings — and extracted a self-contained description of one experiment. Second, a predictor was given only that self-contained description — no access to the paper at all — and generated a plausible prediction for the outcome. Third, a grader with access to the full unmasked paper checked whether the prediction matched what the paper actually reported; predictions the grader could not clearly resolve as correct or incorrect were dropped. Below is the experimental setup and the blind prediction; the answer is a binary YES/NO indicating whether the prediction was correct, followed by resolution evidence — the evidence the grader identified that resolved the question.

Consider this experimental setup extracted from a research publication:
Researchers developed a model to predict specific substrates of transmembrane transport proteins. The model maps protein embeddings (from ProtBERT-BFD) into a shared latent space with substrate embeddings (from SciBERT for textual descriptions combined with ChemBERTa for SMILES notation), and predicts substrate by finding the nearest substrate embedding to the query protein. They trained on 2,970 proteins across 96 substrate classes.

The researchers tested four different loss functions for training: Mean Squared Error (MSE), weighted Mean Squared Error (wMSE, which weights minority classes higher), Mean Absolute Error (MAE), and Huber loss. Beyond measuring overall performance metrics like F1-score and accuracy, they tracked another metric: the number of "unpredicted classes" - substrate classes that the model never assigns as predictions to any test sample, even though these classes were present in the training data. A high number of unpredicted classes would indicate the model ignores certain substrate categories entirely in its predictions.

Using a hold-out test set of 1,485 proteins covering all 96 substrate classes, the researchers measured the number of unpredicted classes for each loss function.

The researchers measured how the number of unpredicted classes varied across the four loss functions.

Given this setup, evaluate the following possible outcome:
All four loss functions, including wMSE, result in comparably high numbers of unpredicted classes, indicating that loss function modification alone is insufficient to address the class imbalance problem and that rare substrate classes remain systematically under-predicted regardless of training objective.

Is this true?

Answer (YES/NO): NO